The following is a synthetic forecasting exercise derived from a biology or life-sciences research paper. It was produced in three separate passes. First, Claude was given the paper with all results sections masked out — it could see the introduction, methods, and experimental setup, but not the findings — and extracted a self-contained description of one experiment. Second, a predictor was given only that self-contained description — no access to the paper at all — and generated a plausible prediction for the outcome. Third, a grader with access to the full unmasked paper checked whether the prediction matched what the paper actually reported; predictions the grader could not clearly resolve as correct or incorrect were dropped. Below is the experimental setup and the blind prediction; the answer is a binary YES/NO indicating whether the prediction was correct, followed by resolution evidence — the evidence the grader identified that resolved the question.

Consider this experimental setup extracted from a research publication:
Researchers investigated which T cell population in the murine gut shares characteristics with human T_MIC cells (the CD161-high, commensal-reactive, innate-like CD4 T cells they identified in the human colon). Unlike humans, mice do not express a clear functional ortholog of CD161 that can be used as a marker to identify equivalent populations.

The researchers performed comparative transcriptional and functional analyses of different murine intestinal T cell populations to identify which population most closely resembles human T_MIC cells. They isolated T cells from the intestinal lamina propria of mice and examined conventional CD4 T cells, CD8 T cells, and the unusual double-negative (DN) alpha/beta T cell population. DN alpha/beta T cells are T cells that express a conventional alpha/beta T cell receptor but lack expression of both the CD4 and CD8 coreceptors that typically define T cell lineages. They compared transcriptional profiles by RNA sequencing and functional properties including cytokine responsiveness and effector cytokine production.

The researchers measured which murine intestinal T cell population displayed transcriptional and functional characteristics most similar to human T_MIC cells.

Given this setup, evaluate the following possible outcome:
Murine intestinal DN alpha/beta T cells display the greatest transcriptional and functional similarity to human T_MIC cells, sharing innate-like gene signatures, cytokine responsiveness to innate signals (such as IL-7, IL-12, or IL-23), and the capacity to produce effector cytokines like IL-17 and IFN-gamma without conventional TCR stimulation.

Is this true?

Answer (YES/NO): NO